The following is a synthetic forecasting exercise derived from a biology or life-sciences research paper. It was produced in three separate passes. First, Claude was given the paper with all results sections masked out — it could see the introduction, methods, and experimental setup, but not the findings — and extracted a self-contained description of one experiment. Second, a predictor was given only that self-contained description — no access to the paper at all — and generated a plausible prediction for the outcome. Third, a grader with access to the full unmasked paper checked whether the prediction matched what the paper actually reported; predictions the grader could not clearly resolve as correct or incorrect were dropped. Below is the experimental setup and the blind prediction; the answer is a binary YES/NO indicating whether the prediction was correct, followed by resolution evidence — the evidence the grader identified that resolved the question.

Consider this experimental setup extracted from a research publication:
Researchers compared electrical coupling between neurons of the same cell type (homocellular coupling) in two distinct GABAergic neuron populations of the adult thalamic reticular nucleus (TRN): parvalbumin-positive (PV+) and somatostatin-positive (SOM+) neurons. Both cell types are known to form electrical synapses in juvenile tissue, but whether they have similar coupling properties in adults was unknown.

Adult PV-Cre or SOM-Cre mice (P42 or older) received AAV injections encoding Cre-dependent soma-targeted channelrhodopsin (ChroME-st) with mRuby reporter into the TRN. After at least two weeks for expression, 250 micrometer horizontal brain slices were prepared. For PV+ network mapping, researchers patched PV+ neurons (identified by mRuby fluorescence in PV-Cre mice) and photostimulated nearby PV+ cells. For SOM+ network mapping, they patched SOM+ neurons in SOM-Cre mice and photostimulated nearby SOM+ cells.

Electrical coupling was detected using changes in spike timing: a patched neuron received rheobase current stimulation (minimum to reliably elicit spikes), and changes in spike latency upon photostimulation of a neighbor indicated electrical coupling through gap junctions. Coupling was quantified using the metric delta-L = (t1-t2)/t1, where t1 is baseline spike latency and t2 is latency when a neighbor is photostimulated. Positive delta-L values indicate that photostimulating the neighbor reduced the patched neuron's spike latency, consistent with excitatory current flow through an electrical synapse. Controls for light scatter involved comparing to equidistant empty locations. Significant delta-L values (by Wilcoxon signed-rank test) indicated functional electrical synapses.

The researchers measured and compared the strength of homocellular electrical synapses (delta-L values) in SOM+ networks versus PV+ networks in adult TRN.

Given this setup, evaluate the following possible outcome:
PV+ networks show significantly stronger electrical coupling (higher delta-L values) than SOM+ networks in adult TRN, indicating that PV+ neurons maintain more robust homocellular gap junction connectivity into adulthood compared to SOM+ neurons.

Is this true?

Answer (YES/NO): NO